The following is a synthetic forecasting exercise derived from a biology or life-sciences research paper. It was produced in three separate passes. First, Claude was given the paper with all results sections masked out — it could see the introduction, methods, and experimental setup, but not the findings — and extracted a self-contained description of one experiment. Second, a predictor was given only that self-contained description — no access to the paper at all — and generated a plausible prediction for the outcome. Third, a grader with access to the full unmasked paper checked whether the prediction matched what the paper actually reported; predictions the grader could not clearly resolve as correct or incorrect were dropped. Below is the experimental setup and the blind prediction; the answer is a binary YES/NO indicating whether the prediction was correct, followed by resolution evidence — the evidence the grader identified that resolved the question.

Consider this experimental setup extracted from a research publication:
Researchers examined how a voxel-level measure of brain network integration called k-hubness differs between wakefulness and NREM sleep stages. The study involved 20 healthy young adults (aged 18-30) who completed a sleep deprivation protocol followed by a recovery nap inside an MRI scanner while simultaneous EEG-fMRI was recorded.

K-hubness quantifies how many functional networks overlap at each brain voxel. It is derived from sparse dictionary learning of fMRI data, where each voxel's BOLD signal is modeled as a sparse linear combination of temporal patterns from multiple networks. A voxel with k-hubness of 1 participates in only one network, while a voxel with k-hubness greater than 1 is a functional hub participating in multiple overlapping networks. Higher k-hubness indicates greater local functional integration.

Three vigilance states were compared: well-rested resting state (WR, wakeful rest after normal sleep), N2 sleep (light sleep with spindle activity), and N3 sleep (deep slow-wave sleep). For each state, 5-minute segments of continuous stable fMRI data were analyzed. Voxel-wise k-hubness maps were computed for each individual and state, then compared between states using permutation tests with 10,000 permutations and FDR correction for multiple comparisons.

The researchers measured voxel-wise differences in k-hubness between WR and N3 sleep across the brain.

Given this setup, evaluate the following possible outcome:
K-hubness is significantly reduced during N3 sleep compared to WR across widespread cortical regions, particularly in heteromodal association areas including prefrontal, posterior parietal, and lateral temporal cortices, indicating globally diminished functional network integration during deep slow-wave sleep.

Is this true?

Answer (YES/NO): NO